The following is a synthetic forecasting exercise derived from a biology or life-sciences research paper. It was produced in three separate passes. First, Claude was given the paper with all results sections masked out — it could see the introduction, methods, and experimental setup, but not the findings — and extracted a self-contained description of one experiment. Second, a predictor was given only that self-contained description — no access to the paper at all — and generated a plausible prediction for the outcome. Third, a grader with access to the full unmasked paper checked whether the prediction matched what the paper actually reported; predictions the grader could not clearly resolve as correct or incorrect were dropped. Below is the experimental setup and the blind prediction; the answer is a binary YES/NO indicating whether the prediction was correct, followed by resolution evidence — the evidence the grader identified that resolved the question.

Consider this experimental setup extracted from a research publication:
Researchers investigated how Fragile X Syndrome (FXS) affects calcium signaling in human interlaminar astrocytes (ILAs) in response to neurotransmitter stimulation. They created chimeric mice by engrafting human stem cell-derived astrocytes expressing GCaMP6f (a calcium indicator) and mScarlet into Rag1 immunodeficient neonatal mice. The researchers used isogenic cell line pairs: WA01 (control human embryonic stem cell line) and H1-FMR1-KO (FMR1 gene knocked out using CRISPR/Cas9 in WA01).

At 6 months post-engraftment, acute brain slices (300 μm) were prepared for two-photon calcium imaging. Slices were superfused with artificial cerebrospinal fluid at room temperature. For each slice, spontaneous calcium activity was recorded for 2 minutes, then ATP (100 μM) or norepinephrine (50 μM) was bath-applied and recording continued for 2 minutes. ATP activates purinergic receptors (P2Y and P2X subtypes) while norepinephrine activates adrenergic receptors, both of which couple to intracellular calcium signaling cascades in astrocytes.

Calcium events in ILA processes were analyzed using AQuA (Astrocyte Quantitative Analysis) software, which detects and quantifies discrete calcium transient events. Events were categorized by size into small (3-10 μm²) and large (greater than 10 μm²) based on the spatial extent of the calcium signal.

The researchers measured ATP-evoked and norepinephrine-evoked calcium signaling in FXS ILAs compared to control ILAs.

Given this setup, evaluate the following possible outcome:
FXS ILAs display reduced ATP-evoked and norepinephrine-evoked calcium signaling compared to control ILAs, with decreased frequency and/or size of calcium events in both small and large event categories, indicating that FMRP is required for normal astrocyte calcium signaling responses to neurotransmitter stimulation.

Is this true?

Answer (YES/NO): NO